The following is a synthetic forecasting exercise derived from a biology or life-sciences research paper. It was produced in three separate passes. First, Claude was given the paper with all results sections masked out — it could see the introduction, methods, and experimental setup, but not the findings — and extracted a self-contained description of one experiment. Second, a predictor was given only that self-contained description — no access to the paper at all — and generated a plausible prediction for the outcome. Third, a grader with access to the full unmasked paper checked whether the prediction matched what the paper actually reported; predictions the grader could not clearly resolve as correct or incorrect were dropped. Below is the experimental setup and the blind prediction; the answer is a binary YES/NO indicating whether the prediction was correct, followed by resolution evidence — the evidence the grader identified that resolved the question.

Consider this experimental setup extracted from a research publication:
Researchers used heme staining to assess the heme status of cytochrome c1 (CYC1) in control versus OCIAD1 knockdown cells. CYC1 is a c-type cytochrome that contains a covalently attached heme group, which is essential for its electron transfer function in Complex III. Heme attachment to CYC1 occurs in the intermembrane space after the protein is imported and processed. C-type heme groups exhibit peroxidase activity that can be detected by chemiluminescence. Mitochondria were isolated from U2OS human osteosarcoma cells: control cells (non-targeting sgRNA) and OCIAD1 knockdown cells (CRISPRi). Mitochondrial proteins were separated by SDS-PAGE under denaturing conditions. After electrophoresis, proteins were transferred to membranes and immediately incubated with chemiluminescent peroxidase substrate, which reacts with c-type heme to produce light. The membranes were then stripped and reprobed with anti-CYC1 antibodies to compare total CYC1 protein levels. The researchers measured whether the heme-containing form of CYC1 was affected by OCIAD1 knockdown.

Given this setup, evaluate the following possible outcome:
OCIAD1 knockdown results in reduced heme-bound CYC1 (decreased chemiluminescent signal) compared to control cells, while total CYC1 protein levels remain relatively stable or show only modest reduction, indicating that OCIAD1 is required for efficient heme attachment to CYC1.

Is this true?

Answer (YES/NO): NO